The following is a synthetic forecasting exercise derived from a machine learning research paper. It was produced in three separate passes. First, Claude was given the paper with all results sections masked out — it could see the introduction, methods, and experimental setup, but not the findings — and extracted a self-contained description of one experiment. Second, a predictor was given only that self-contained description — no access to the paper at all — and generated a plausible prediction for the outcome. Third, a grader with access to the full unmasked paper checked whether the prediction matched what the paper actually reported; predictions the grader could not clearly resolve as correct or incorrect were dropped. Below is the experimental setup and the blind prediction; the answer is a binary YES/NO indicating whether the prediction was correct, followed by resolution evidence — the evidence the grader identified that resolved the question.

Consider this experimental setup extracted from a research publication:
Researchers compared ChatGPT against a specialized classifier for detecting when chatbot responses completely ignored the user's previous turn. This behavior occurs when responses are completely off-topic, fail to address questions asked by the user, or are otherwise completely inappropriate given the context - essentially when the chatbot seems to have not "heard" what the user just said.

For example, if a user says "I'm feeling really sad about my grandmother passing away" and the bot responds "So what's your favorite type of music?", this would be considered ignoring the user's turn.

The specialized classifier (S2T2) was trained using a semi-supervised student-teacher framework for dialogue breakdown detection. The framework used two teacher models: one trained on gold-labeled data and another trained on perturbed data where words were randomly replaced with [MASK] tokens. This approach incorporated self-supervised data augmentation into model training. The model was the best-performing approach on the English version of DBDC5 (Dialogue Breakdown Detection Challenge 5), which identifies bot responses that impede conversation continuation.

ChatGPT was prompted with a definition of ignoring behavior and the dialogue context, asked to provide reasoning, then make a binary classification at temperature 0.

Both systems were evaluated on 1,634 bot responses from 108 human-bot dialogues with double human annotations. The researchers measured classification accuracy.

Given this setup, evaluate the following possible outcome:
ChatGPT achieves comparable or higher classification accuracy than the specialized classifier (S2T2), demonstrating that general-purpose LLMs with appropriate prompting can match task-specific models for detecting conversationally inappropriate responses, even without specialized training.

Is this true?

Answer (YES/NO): NO